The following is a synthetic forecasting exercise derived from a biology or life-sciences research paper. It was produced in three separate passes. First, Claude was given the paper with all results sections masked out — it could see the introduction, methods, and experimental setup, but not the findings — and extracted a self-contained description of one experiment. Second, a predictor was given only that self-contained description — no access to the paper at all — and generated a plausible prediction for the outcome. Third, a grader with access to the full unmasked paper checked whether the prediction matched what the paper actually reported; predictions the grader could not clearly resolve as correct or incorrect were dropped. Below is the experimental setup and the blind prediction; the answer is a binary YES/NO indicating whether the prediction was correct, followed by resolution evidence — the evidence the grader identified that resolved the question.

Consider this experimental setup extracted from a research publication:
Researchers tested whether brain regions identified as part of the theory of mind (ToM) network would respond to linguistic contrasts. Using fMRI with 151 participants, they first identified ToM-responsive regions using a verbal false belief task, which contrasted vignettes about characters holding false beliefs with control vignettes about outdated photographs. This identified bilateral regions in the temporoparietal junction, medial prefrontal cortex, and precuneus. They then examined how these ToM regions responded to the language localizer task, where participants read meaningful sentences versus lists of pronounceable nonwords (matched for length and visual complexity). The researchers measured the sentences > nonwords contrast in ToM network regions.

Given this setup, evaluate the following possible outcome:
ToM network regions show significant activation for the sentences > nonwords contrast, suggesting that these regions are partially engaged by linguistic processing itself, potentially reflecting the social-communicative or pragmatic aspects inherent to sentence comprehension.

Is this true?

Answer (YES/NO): NO